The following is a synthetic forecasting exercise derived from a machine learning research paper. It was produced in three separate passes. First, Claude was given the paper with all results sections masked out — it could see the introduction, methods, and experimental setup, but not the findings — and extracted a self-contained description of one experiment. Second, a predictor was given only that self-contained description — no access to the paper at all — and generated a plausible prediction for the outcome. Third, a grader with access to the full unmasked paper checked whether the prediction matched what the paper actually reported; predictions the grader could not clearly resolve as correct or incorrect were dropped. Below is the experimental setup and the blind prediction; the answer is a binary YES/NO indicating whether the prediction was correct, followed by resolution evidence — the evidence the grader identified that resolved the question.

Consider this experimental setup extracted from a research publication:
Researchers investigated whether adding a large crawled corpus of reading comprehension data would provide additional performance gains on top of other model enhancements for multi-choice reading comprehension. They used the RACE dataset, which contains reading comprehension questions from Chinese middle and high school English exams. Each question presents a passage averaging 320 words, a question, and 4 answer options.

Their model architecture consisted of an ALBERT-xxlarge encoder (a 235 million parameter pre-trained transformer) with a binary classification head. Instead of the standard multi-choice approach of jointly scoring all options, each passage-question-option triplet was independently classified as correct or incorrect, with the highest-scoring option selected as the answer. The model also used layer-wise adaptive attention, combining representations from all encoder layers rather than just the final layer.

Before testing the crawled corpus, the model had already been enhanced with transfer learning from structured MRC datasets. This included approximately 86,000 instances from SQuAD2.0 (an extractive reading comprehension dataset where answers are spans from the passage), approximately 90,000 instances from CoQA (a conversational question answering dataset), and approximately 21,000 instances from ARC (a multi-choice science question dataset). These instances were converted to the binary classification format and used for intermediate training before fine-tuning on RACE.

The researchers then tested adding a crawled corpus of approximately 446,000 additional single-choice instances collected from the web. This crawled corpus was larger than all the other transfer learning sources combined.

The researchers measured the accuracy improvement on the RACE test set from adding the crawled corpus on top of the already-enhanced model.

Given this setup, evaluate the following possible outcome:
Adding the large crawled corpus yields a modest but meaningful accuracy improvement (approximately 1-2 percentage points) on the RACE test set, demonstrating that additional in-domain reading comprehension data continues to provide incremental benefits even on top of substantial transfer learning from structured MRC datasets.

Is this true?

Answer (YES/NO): NO